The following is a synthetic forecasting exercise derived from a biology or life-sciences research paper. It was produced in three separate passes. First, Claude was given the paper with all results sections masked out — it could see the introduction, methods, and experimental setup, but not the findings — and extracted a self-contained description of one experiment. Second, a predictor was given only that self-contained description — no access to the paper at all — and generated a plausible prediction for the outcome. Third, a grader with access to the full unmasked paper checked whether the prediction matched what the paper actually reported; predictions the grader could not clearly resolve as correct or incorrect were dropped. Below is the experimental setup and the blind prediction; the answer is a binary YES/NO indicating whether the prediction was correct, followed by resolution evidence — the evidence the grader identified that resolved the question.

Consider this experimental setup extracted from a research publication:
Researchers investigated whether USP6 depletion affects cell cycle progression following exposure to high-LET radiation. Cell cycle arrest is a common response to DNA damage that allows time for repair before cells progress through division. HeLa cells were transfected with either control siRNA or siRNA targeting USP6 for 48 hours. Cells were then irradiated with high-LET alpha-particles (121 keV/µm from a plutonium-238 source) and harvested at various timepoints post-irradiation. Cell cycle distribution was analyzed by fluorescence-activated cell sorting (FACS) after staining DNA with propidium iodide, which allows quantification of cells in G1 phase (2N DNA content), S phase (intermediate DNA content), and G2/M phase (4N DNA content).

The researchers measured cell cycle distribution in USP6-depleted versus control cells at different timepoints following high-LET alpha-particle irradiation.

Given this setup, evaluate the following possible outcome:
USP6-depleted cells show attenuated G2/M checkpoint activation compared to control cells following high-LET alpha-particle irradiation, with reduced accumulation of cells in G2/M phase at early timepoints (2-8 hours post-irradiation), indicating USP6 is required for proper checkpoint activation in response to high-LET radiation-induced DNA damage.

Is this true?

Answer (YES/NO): NO